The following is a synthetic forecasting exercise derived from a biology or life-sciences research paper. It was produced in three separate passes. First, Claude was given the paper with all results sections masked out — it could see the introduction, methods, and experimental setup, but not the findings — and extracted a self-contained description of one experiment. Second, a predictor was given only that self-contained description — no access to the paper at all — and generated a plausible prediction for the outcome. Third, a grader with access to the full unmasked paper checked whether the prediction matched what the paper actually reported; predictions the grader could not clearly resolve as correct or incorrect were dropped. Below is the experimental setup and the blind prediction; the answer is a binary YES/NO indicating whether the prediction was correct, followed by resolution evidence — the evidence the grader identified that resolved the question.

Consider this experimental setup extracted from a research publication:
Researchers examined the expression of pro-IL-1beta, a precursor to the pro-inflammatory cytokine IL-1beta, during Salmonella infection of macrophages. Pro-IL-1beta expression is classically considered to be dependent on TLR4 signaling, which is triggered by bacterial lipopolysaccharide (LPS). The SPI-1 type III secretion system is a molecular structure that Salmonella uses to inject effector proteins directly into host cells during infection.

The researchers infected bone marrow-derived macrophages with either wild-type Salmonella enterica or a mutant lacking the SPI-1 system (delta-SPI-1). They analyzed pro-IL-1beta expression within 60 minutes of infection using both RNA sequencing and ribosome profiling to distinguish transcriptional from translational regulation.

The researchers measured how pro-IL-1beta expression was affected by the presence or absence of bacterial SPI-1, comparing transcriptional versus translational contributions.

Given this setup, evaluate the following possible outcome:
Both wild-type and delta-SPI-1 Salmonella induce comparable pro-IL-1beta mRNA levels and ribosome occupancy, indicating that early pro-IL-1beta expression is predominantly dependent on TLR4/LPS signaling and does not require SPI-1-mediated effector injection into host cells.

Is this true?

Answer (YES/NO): NO